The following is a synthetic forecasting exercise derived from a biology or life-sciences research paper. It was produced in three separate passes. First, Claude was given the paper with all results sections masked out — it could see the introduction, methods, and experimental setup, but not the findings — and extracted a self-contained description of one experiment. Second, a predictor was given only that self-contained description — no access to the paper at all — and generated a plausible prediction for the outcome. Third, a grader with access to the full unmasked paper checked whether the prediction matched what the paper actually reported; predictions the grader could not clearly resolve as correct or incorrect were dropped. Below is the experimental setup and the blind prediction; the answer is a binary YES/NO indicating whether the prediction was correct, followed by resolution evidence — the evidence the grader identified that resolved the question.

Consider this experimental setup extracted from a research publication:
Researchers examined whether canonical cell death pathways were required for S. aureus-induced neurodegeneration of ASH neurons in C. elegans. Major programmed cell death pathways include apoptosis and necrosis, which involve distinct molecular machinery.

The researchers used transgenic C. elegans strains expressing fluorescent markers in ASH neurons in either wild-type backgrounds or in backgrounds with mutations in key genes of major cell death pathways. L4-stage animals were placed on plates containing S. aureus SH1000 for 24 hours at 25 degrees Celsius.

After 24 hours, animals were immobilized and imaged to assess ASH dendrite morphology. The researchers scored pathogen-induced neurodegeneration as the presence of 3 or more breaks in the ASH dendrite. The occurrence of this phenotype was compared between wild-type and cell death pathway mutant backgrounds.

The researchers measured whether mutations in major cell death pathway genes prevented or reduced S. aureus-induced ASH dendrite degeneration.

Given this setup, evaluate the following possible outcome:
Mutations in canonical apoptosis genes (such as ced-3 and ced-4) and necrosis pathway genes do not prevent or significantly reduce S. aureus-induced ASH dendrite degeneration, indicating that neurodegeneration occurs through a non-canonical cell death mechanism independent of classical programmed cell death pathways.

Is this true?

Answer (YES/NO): YES